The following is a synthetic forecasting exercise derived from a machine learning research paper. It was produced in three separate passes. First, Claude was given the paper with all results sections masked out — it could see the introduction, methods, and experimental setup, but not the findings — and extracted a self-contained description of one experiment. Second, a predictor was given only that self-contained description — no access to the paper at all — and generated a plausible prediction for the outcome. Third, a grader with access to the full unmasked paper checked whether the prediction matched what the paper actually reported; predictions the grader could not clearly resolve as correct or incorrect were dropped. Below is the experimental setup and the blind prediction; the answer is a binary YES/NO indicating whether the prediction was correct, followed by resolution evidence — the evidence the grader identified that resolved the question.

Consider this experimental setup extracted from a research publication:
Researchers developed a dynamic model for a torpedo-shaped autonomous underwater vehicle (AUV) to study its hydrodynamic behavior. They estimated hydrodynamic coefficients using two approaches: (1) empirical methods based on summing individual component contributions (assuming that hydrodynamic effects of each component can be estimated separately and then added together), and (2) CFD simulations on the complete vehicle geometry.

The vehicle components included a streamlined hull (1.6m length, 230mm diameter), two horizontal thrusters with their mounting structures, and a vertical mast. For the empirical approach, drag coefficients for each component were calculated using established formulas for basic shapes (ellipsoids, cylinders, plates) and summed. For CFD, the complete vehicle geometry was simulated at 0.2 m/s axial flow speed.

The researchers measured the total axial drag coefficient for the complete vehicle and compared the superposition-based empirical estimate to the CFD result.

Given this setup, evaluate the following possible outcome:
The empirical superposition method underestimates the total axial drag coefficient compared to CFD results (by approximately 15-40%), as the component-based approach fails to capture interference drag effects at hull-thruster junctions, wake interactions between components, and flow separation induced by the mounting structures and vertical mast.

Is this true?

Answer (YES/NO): NO